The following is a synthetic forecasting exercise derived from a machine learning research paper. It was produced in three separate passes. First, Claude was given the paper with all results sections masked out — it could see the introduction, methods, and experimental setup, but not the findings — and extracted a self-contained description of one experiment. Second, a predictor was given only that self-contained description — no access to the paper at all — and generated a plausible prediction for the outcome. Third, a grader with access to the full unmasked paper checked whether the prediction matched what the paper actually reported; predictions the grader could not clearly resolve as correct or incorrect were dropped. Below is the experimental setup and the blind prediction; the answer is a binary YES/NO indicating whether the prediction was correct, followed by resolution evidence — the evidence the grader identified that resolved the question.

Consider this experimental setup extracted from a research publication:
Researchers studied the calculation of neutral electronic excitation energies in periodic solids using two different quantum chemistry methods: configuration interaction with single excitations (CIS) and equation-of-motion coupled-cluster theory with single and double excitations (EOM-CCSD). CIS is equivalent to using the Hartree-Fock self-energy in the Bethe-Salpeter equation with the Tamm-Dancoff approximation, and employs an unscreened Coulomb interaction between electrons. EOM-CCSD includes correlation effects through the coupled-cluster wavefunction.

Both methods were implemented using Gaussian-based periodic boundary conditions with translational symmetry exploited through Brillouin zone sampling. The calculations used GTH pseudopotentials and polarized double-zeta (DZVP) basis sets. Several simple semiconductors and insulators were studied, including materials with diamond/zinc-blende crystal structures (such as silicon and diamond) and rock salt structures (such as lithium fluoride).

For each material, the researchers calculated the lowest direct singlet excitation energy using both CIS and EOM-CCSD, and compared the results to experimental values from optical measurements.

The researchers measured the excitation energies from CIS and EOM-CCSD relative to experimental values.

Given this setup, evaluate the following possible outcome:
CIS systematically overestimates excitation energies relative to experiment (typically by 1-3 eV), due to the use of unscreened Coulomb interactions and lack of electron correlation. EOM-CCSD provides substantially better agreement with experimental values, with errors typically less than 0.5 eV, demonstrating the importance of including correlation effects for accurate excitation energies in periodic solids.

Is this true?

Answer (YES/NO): NO